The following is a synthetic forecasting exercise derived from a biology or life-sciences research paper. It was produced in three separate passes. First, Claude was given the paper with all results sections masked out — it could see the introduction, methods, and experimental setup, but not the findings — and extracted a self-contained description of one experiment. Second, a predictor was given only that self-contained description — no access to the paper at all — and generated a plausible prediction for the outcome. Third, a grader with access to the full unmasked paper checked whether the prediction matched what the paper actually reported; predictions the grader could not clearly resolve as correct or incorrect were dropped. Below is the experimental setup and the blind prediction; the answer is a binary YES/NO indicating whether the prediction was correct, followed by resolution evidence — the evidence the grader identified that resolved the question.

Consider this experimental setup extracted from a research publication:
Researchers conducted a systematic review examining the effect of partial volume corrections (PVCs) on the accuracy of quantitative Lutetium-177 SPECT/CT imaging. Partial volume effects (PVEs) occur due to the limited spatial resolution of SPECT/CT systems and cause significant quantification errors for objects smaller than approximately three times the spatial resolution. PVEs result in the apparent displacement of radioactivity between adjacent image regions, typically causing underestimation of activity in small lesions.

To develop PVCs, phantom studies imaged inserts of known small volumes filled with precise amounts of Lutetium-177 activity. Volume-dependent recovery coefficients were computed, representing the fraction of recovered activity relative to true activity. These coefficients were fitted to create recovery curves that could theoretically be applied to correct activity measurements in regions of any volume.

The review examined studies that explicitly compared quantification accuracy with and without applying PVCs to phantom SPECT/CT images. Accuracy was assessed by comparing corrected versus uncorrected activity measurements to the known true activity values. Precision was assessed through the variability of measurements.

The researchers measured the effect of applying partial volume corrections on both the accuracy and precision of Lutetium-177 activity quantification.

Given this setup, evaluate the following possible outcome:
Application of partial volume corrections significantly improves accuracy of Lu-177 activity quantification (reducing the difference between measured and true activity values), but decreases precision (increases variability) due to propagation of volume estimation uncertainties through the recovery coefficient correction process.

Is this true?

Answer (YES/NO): NO